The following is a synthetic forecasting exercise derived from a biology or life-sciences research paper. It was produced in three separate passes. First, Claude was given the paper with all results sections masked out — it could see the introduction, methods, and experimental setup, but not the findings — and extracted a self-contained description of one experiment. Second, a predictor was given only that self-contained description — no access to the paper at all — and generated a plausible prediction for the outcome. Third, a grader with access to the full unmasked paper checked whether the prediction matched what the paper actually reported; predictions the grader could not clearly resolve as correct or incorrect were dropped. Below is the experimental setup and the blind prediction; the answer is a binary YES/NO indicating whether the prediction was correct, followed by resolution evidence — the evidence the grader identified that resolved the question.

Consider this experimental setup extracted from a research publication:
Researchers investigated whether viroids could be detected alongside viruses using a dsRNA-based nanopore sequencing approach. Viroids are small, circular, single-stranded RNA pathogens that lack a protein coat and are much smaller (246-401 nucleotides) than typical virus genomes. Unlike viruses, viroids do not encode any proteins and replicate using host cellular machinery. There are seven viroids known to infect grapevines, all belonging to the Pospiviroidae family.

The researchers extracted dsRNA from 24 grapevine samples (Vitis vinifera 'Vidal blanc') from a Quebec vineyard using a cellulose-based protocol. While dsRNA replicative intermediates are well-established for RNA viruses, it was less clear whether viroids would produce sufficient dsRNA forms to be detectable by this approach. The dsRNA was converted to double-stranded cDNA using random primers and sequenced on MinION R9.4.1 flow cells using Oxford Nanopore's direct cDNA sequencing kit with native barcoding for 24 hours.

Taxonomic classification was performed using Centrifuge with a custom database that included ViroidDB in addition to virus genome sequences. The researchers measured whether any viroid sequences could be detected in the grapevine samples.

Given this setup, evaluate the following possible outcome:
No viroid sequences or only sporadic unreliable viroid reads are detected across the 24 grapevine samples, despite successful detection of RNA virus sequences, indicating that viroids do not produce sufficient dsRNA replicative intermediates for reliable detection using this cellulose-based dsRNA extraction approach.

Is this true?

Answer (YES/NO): NO